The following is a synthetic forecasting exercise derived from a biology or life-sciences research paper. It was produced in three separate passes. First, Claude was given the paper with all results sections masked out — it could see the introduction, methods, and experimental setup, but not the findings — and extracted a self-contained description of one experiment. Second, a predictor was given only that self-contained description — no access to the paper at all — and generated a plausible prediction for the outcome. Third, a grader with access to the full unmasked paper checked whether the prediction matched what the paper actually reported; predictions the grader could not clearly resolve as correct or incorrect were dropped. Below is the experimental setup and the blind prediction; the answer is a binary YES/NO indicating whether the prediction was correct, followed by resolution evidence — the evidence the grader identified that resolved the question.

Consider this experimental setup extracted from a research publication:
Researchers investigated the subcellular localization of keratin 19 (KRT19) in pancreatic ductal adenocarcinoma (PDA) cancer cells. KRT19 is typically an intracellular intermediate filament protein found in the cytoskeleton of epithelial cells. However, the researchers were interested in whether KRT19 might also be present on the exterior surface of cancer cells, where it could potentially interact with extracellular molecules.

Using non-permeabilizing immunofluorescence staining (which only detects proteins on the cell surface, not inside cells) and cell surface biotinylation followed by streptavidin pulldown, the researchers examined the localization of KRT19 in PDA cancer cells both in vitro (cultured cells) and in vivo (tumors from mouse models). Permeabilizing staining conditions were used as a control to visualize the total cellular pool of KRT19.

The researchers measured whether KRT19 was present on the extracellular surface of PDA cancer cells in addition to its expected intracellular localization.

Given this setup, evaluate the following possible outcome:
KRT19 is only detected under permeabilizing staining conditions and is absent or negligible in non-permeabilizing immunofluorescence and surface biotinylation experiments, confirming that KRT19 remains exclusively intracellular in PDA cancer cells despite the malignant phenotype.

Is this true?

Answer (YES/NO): NO